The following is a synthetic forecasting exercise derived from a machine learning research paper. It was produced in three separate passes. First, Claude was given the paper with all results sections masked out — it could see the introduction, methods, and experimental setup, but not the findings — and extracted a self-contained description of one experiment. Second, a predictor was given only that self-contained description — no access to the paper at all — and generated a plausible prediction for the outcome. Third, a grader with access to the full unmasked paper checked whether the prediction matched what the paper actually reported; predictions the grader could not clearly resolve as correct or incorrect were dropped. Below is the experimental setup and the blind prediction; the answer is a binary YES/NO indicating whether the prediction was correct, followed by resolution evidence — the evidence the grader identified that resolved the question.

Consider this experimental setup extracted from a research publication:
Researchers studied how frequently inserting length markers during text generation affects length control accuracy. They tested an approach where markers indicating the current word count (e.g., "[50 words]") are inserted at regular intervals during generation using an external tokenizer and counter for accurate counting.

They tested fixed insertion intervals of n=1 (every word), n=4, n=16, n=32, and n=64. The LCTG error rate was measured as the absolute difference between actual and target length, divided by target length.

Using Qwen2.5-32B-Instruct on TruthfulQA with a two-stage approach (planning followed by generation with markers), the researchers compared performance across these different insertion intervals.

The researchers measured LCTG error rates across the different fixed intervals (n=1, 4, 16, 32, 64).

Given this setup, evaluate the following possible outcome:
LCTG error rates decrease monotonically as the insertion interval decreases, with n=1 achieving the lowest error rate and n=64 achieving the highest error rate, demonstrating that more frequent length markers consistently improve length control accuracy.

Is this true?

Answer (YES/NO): NO